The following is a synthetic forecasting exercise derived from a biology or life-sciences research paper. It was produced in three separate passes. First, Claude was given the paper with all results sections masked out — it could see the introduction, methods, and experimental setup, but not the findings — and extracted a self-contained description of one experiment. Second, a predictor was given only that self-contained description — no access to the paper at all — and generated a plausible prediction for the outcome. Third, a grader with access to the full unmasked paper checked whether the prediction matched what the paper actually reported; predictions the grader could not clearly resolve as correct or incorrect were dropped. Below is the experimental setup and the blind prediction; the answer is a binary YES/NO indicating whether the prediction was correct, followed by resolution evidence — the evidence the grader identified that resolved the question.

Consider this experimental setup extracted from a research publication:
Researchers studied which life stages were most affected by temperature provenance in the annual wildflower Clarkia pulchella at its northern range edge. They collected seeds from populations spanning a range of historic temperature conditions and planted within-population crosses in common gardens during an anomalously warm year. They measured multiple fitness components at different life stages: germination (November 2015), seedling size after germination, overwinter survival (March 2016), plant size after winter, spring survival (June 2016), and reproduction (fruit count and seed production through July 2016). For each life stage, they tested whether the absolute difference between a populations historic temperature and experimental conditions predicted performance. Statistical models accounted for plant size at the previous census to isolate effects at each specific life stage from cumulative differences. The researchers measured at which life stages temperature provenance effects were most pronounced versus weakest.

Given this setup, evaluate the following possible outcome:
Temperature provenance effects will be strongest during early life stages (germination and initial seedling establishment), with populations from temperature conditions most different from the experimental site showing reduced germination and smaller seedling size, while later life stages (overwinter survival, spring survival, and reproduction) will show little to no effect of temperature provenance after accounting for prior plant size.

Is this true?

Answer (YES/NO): NO